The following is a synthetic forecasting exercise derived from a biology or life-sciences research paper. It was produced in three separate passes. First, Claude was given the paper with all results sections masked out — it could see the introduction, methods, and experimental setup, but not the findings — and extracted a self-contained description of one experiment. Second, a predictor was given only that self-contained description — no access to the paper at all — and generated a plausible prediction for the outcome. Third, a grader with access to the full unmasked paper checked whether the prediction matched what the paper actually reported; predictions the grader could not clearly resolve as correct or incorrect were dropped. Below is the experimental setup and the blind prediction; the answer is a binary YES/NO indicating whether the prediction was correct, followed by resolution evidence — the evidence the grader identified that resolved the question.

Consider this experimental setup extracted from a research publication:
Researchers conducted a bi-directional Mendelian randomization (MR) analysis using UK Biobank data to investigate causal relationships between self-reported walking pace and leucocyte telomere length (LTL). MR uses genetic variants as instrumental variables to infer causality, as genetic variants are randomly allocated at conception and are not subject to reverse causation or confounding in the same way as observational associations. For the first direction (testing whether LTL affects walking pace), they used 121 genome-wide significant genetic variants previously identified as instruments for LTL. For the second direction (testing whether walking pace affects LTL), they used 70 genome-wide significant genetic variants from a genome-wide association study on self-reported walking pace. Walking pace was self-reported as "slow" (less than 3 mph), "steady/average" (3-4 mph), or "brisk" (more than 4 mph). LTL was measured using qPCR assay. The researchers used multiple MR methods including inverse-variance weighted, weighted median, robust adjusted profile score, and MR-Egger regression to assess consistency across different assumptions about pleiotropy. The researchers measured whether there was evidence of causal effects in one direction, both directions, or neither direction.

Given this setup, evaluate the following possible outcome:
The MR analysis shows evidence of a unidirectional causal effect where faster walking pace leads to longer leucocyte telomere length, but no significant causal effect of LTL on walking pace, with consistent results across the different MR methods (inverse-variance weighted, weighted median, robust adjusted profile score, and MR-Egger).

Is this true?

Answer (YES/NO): YES